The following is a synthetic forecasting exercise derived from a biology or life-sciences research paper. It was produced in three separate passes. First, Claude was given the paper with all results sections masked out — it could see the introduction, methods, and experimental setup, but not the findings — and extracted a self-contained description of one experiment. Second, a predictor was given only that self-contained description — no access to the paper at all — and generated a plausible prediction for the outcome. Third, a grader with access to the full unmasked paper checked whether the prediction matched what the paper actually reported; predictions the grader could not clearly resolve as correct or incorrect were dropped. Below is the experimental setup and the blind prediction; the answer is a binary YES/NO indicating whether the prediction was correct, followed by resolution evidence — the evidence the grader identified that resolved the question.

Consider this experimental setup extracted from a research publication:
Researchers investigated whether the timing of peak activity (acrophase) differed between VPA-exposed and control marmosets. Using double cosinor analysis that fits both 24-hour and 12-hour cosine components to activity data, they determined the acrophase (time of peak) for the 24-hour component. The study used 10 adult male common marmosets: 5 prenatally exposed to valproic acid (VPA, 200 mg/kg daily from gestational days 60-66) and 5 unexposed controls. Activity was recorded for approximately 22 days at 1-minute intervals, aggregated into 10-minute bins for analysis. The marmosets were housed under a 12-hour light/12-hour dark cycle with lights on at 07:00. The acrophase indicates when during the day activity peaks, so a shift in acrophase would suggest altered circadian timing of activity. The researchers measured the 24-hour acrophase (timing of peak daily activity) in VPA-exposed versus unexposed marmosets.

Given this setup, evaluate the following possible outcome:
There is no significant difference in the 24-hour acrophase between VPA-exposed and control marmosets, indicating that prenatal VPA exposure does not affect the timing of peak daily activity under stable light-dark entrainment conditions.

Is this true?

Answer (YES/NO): YES